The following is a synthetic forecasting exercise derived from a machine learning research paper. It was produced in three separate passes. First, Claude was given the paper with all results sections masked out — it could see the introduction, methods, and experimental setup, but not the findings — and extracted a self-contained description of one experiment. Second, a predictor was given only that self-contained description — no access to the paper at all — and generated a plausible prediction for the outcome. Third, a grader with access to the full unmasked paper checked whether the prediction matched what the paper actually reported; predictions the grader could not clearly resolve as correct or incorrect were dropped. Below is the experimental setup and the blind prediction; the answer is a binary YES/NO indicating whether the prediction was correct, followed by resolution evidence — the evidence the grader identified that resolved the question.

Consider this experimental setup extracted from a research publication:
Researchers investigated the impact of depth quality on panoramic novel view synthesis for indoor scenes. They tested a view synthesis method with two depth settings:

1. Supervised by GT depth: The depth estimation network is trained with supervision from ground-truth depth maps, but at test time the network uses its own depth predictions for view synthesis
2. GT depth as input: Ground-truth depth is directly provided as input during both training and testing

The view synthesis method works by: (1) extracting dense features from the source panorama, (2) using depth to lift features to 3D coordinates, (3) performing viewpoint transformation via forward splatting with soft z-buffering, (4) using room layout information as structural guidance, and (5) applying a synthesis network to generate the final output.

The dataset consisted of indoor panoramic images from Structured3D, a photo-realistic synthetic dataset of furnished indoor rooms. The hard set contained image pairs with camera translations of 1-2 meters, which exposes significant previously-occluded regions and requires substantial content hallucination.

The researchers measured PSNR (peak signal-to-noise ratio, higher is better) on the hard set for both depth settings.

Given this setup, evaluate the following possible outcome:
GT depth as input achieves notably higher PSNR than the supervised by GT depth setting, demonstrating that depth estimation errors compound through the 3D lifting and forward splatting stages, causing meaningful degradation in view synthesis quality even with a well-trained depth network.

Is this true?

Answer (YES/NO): YES